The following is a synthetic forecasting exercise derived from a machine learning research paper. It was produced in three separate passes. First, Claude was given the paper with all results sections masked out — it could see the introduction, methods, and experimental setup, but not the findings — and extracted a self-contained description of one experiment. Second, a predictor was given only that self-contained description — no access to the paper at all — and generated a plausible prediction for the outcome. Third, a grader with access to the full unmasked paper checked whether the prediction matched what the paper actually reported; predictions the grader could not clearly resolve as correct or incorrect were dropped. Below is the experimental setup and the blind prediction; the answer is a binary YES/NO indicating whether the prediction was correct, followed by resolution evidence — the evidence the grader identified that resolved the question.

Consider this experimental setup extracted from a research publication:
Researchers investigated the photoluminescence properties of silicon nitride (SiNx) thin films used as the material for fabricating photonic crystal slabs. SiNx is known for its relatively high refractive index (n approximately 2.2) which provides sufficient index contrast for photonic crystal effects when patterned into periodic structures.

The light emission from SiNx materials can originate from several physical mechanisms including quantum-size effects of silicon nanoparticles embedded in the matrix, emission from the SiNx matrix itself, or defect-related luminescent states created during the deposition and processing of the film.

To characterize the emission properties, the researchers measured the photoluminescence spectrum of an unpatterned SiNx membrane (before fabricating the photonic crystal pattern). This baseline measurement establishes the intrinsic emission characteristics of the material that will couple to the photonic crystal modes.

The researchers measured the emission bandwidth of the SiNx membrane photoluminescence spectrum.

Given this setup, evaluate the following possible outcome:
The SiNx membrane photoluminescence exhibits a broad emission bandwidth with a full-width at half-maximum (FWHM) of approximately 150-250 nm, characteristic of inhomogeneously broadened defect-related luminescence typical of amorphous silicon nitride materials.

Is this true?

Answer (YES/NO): NO